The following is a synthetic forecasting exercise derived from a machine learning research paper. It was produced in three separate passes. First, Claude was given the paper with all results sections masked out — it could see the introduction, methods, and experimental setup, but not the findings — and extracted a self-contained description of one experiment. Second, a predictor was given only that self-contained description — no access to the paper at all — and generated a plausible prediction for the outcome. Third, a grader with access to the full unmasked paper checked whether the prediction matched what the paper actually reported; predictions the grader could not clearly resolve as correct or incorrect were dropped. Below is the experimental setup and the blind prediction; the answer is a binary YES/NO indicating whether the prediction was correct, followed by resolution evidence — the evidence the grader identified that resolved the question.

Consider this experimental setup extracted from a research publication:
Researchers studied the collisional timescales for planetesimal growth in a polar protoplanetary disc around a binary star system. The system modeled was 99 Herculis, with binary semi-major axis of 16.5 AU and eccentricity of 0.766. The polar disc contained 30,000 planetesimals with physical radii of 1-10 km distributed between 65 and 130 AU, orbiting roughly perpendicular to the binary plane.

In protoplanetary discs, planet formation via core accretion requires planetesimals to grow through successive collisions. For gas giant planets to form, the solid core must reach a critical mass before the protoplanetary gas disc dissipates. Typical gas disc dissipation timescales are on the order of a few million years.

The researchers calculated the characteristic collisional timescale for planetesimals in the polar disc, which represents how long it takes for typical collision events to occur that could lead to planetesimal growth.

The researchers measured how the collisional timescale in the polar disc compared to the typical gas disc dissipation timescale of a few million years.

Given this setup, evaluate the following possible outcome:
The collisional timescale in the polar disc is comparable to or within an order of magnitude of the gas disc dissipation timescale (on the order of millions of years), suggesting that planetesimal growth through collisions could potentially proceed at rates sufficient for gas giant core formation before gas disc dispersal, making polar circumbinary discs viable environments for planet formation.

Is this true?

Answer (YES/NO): NO